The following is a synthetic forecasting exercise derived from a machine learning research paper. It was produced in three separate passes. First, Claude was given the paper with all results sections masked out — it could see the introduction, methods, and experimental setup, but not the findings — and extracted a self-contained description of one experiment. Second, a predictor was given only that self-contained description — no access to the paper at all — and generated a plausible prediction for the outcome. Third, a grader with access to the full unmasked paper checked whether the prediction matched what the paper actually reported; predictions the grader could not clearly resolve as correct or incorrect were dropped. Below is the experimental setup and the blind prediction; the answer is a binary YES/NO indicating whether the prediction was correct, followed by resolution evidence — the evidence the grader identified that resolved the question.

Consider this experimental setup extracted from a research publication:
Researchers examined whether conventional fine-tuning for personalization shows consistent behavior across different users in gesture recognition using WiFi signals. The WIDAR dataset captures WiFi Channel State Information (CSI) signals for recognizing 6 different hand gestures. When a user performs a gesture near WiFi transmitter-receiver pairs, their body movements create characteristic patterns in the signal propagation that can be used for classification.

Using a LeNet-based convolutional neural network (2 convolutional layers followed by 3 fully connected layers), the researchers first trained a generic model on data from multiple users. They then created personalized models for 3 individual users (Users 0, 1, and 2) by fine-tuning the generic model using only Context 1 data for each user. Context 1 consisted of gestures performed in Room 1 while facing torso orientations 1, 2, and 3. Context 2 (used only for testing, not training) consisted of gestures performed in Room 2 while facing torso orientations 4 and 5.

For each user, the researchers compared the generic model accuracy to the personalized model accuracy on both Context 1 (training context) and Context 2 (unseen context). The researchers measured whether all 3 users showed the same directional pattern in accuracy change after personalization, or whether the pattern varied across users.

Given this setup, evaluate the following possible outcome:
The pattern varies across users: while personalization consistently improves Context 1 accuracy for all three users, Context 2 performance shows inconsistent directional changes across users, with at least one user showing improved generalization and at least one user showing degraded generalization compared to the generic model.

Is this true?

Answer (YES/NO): NO